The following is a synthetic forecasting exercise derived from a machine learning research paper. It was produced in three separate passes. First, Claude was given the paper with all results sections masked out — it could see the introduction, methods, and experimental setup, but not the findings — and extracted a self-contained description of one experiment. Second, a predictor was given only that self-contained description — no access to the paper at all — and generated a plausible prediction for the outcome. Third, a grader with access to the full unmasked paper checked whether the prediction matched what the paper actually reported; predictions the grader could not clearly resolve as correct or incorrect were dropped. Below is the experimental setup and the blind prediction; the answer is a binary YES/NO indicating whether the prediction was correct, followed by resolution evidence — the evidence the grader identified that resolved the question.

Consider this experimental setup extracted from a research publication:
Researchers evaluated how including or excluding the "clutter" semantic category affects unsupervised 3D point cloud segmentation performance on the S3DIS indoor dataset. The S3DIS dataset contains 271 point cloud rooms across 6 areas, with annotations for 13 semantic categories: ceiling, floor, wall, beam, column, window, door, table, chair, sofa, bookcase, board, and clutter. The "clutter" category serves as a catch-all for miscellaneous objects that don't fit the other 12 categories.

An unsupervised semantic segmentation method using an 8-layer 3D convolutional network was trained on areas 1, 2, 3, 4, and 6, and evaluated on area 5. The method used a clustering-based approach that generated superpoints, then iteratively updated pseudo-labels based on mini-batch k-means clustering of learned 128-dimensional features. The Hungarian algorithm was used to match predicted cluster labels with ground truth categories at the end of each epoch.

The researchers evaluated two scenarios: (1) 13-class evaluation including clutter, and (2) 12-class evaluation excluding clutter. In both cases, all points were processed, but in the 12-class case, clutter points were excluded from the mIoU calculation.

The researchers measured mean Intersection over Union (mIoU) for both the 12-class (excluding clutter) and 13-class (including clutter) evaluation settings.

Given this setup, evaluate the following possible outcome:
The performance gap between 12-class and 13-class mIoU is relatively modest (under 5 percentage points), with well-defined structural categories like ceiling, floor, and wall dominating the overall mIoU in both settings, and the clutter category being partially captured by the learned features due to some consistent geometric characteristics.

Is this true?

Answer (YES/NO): YES